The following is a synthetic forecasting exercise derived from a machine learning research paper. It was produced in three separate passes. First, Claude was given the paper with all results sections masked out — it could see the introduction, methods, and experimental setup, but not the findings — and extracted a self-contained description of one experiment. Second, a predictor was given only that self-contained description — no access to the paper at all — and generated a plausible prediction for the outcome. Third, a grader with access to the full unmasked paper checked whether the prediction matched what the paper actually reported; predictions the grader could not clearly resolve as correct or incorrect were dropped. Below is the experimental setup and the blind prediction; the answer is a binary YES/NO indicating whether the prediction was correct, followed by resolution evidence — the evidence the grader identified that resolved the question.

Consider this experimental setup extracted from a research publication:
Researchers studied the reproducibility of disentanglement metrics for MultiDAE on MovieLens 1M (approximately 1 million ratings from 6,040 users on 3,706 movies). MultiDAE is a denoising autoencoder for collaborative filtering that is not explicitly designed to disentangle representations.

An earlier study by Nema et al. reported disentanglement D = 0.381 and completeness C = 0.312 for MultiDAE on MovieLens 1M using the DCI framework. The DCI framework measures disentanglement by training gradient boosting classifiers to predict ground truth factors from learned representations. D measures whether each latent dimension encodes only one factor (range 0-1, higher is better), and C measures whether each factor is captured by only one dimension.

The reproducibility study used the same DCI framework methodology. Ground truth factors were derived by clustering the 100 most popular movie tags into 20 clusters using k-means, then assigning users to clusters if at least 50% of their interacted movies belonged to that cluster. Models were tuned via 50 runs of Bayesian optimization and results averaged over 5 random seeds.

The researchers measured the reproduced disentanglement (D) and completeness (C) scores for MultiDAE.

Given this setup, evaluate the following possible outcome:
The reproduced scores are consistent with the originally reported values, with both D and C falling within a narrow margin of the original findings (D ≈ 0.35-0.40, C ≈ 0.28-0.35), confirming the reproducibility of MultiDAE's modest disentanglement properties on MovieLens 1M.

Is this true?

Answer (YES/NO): NO